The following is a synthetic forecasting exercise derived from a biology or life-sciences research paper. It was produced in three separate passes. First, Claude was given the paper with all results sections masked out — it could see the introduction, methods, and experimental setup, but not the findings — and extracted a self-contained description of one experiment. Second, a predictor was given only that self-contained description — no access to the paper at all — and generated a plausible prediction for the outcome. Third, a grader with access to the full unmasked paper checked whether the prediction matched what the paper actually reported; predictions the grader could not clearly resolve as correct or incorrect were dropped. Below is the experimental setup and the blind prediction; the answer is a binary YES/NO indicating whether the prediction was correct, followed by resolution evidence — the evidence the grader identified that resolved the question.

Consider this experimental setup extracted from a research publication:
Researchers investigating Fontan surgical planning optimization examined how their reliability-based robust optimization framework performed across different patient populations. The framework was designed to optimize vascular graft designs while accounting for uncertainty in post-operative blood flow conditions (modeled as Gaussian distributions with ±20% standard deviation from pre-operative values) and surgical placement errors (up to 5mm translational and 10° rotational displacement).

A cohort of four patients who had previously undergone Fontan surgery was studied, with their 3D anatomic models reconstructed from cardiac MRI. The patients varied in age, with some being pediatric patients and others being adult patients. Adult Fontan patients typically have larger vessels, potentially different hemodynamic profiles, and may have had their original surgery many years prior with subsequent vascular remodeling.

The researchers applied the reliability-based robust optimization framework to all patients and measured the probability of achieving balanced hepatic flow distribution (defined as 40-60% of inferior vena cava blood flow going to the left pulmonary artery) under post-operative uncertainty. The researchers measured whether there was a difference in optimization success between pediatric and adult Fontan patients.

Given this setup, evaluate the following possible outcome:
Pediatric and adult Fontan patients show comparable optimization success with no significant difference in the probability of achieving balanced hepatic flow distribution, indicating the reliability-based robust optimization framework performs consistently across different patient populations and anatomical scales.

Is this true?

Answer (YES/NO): NO